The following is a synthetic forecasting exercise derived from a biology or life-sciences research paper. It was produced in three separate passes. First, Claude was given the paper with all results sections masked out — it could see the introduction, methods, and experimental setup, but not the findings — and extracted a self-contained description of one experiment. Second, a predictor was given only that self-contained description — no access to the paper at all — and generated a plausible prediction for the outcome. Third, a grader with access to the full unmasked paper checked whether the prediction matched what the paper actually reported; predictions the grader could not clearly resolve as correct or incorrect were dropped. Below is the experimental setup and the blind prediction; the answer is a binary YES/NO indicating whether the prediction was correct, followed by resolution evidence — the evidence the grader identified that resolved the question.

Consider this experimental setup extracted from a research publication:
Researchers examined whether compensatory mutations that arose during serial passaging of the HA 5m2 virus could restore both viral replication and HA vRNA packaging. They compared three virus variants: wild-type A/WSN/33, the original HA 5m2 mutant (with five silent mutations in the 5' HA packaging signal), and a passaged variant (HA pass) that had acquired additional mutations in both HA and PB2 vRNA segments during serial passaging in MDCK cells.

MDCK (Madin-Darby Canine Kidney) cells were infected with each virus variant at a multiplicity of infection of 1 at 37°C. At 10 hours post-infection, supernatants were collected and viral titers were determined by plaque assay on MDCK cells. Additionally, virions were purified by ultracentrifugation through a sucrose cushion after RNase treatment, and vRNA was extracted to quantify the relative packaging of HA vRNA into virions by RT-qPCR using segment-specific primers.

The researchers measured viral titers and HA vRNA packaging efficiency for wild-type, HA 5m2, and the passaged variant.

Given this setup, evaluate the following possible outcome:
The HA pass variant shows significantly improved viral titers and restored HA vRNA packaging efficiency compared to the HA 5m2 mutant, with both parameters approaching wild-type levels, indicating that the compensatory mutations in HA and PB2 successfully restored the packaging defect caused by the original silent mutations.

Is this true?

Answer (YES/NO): YES